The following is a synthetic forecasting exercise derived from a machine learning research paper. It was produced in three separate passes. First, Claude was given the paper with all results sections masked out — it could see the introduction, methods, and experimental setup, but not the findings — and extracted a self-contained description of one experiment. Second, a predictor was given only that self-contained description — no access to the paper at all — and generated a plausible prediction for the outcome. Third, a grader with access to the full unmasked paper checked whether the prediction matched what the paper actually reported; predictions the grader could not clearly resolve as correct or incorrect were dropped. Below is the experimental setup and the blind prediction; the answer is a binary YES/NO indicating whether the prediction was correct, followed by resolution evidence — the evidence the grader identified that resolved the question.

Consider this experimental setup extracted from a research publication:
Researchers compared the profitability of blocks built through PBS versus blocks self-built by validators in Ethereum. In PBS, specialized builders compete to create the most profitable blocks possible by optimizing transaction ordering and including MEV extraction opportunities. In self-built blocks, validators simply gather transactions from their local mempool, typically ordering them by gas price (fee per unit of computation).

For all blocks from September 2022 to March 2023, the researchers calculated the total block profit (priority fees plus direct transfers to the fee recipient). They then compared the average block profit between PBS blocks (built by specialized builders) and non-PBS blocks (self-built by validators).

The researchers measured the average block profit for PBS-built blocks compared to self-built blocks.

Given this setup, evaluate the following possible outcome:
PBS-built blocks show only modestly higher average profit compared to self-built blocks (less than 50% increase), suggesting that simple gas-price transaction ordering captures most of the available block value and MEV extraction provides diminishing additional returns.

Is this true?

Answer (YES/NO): NO